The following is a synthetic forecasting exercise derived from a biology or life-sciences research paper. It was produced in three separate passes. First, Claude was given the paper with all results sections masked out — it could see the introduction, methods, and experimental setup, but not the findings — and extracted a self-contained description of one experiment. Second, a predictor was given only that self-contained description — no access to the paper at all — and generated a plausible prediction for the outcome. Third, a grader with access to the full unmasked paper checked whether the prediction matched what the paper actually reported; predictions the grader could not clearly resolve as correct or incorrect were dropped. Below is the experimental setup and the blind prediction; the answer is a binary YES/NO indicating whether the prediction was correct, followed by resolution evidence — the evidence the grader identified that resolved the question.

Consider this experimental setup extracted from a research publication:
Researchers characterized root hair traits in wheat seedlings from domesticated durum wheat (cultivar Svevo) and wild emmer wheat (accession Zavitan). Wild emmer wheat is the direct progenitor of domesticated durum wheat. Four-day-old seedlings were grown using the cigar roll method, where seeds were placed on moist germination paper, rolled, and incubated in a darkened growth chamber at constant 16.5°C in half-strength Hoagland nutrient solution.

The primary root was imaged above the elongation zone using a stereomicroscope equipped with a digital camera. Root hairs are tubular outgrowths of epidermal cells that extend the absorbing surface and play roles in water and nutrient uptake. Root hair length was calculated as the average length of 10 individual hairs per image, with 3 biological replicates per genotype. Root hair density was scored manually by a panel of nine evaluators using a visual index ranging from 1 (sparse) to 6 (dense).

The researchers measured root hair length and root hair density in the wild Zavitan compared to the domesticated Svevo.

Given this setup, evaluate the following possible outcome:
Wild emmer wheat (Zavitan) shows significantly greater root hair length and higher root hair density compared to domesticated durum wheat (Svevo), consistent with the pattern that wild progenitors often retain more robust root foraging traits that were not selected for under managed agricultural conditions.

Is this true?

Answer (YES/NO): NO